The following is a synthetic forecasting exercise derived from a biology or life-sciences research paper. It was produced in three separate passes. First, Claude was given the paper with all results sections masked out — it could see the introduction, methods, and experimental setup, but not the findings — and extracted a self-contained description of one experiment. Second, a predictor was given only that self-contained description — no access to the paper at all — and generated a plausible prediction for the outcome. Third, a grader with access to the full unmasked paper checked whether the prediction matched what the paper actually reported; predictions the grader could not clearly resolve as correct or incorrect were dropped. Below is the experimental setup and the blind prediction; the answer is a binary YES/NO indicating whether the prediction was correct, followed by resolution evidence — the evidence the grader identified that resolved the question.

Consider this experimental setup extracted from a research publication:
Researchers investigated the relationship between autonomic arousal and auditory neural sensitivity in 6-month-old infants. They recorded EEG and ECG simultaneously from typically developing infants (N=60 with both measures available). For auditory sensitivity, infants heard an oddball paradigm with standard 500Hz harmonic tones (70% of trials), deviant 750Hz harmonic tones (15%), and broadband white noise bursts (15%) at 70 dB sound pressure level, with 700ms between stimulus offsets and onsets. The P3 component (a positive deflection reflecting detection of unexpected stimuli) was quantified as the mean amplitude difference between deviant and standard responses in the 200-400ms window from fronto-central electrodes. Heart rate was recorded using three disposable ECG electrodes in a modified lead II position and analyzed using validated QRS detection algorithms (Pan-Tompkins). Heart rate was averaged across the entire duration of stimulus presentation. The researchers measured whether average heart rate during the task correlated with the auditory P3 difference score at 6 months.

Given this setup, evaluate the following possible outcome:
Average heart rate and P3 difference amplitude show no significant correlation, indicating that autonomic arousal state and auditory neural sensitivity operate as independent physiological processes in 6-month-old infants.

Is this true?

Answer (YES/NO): NO